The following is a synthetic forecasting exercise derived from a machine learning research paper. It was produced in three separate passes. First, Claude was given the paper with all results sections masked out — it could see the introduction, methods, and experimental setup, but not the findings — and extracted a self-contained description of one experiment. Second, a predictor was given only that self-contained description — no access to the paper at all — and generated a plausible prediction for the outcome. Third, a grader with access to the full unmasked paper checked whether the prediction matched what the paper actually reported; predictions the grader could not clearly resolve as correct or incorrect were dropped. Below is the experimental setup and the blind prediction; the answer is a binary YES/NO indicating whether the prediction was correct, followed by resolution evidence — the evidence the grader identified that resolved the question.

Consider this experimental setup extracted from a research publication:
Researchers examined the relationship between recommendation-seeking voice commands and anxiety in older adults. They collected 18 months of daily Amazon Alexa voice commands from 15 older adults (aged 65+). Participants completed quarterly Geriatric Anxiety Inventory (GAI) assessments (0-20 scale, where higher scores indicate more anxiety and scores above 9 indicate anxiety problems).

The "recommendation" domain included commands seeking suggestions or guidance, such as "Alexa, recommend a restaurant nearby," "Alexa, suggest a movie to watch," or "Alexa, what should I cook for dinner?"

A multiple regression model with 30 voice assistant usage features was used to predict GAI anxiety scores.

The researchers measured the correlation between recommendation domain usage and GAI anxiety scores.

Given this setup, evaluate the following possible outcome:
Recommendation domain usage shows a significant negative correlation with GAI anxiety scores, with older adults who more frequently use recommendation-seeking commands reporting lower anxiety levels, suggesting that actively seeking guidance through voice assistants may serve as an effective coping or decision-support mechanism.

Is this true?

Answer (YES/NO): YES